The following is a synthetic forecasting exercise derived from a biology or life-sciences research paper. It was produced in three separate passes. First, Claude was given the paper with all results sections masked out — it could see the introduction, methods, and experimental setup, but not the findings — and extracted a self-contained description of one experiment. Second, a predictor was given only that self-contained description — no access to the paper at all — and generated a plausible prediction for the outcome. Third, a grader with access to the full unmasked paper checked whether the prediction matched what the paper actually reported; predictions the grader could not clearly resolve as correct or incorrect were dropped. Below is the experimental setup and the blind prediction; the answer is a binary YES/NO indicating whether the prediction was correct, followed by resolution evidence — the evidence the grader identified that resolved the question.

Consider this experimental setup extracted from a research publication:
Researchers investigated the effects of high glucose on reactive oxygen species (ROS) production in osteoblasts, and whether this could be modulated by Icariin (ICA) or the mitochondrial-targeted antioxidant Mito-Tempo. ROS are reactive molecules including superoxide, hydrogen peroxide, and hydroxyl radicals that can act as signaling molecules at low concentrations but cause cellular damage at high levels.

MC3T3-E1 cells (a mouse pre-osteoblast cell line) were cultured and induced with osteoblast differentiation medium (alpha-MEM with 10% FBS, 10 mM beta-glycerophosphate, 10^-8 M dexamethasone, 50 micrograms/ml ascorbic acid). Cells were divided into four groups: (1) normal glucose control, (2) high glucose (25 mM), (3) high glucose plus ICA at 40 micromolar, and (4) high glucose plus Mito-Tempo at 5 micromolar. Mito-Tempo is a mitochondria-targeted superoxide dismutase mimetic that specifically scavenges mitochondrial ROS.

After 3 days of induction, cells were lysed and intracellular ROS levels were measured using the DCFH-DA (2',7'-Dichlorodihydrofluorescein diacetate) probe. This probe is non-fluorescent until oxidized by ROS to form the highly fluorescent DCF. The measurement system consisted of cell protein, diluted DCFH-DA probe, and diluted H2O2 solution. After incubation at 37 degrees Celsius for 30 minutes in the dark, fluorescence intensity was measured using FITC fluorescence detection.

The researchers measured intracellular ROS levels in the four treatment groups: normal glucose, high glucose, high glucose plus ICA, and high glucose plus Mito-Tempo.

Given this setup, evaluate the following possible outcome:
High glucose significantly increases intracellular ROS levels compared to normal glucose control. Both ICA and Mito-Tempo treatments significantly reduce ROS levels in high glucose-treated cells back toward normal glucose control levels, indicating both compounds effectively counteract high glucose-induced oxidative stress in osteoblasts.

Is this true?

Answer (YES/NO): YES